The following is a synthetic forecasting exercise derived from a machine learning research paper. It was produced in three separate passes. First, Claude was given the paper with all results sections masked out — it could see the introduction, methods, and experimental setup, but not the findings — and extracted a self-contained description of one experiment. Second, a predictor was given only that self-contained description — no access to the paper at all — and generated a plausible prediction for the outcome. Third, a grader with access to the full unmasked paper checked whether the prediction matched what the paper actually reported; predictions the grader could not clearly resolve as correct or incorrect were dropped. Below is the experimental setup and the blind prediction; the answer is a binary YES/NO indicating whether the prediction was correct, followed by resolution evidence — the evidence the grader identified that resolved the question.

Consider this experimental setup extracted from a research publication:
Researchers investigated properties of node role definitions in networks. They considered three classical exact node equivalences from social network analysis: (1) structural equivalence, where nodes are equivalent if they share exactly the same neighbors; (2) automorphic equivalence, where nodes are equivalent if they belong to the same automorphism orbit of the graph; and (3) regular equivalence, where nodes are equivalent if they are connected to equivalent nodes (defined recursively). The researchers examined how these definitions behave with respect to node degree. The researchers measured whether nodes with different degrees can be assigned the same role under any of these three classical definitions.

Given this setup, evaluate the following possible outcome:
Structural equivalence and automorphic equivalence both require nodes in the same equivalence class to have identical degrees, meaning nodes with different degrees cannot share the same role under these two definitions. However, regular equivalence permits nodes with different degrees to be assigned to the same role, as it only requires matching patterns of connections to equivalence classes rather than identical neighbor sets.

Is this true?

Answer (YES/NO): NO